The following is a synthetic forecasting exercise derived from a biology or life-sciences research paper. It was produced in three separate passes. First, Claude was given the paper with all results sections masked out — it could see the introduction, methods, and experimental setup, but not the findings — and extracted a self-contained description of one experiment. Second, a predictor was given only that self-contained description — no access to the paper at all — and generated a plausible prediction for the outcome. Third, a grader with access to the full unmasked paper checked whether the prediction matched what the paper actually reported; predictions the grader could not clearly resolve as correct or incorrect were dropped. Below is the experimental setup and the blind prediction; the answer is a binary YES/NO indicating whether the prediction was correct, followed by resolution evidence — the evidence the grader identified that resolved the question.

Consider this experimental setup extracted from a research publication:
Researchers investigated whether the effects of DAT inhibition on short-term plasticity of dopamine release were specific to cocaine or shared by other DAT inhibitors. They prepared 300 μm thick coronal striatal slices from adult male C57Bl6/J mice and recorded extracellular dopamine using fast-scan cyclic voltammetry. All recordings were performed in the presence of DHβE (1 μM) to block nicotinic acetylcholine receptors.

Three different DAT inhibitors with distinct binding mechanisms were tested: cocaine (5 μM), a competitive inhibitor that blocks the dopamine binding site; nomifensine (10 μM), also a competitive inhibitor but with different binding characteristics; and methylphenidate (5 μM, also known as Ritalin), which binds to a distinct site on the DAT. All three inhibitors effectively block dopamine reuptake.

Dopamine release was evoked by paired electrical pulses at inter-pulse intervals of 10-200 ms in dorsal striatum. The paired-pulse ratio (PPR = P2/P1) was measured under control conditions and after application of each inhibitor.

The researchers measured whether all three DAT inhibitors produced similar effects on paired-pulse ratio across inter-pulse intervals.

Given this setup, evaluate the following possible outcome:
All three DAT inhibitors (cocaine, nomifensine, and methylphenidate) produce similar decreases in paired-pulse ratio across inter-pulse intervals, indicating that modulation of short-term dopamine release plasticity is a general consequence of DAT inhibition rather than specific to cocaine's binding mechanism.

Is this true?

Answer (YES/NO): NO